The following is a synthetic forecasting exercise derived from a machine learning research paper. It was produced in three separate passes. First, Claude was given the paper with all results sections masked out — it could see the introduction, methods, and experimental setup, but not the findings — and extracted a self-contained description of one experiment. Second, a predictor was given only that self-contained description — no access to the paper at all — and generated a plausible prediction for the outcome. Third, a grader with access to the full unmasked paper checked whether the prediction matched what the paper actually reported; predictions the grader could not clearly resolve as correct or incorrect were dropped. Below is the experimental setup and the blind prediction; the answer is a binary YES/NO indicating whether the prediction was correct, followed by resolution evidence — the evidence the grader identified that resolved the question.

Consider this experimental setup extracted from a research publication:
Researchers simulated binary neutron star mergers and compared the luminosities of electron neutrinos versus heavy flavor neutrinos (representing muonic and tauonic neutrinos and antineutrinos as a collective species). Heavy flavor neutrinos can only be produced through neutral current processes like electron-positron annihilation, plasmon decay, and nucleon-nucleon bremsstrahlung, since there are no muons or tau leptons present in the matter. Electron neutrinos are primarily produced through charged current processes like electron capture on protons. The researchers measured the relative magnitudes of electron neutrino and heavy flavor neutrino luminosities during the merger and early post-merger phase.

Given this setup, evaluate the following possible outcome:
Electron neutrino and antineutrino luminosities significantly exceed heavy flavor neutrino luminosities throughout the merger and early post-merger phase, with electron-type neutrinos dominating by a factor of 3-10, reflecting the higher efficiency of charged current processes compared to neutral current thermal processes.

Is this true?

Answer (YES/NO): NO